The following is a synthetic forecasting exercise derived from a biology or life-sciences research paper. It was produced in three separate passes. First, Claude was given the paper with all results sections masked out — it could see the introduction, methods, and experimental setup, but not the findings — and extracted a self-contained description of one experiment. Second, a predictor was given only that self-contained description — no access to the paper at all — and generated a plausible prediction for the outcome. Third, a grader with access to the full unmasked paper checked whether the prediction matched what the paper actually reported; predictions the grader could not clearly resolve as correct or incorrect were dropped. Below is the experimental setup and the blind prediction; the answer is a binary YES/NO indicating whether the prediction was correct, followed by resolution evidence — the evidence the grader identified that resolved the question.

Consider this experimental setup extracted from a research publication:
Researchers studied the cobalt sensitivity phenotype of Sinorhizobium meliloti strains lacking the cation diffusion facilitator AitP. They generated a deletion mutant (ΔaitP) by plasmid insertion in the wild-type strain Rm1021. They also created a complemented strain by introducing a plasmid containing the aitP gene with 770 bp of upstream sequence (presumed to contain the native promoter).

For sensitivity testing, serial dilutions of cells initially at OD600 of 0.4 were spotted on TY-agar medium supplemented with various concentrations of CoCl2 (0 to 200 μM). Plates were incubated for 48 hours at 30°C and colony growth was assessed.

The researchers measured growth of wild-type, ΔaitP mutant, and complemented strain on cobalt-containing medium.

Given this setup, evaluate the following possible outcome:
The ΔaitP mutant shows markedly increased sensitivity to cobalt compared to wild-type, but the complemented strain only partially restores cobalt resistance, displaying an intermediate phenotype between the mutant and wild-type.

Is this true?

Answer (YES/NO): NO